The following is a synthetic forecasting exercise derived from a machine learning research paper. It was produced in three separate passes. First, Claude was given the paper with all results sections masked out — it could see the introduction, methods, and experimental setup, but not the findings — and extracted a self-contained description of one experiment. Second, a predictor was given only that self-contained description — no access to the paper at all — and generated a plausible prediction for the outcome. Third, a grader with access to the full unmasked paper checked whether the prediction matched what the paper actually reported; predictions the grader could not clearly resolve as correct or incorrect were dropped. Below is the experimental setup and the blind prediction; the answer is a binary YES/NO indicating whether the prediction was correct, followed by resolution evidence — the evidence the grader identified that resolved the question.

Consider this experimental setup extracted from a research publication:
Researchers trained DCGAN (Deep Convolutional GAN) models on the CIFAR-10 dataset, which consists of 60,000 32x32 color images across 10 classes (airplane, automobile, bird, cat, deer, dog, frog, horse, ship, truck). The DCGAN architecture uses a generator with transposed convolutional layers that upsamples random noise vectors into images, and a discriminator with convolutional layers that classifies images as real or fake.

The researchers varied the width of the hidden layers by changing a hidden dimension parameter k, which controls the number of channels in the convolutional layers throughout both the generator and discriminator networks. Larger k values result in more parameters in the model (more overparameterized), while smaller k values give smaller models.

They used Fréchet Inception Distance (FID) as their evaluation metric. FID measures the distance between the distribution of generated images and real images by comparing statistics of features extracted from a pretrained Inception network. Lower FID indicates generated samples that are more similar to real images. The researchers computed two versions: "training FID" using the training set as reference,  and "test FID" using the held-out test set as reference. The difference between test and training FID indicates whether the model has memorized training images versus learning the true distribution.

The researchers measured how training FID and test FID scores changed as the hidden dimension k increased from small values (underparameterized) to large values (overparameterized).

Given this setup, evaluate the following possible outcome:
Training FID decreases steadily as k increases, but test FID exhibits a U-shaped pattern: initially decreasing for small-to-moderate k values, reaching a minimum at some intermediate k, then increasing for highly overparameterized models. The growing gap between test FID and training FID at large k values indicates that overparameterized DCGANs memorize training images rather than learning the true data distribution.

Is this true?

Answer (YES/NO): NO